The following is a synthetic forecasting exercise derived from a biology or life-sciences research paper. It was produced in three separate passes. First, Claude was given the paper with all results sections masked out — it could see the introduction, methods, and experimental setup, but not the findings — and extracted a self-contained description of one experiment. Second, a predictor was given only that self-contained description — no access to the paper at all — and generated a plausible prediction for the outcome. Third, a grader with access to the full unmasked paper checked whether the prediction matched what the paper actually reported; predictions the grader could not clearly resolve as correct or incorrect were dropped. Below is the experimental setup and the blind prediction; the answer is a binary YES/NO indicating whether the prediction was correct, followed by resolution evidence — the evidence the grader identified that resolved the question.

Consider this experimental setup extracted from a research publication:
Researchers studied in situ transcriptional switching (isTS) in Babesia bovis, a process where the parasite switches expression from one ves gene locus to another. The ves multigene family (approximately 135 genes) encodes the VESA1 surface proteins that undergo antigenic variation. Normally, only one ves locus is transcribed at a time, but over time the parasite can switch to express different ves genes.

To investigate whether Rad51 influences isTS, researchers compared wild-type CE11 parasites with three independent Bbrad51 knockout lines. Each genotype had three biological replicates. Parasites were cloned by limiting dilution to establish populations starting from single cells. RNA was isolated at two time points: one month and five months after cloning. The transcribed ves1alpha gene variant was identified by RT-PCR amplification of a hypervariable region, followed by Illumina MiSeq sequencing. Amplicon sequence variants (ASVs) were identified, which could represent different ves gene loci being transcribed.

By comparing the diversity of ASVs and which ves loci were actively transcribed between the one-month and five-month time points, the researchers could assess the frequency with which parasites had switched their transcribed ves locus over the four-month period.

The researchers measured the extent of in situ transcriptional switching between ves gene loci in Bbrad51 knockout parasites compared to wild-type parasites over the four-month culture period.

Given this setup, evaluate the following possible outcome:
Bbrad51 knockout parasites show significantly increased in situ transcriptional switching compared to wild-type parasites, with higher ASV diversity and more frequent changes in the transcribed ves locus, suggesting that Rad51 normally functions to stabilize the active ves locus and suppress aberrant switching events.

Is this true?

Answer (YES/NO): NO